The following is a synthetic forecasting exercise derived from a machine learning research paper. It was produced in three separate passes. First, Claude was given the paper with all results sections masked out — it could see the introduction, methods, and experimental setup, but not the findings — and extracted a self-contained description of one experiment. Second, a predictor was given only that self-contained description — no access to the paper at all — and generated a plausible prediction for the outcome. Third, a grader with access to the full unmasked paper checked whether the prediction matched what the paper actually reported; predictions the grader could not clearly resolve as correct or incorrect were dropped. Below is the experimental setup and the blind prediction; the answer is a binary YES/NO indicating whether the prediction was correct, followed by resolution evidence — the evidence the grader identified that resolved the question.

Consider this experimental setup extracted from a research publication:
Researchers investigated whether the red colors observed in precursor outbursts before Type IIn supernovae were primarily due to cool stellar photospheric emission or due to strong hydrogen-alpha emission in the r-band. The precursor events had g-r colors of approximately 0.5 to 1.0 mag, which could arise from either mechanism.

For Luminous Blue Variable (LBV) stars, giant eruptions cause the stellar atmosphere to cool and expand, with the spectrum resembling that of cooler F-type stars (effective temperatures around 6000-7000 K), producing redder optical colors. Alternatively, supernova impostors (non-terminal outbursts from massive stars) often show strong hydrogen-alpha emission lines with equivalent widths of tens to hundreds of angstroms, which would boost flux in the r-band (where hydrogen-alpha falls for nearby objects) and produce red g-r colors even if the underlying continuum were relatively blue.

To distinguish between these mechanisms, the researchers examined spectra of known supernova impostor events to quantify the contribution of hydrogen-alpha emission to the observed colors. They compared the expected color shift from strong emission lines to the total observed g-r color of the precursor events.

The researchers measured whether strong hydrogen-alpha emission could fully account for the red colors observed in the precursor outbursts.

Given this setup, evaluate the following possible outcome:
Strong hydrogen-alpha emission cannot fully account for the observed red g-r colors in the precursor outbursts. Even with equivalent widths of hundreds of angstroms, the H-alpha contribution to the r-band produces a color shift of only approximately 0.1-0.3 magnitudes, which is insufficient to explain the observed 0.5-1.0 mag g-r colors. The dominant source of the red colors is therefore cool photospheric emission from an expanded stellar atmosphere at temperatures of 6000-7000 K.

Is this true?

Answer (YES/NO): YES